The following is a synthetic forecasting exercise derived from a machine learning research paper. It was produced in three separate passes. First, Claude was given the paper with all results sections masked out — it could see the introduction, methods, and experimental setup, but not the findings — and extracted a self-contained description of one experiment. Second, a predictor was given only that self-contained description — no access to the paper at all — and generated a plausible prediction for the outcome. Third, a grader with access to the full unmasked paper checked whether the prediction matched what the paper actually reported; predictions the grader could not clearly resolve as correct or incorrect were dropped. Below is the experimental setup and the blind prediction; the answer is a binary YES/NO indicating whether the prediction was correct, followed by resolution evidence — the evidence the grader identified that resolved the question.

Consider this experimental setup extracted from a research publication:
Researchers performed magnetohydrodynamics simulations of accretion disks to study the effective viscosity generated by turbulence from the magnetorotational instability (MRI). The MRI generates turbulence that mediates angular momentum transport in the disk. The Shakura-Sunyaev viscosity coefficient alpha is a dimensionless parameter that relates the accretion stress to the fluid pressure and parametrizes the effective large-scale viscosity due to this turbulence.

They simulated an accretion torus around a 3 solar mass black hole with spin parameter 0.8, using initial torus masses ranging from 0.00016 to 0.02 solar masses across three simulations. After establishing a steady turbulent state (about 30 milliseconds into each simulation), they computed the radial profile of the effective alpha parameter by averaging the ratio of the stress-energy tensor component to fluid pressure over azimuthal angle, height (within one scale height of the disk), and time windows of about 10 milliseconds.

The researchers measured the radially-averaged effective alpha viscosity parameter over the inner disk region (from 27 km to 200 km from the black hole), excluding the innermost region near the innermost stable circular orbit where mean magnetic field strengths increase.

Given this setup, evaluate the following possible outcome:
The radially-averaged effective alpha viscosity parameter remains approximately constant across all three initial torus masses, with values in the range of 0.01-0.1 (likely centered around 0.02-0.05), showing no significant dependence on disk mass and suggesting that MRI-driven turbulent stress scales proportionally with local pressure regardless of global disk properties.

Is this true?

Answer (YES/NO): YES